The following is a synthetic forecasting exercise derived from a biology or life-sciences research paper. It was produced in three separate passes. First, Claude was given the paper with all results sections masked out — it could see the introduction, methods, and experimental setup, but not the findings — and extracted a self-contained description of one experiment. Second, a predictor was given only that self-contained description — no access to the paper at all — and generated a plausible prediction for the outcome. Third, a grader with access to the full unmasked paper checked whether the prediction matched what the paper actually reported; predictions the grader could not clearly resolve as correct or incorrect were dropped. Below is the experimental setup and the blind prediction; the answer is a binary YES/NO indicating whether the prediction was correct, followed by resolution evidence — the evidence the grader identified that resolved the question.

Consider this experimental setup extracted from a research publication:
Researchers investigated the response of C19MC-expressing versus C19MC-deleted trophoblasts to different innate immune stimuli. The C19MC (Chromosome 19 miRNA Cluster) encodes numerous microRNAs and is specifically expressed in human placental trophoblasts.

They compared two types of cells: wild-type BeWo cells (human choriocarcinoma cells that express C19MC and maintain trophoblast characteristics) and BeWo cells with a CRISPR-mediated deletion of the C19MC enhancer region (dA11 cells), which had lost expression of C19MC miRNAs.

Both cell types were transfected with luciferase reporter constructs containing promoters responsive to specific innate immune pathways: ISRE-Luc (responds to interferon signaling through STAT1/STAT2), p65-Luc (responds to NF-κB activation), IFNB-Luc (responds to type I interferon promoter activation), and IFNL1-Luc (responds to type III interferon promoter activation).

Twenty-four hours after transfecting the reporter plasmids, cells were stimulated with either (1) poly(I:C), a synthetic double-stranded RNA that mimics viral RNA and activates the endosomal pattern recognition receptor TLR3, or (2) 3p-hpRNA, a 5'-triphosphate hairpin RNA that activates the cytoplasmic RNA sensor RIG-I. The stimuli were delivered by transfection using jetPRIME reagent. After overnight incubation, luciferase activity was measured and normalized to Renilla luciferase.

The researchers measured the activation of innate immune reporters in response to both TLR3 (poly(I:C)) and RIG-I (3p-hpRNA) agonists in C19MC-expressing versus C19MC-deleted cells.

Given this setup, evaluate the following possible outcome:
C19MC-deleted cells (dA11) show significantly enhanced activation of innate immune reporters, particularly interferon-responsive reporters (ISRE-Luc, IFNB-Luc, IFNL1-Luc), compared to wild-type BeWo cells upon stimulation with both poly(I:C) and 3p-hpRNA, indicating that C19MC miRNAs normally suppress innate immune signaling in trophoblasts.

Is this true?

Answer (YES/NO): NO